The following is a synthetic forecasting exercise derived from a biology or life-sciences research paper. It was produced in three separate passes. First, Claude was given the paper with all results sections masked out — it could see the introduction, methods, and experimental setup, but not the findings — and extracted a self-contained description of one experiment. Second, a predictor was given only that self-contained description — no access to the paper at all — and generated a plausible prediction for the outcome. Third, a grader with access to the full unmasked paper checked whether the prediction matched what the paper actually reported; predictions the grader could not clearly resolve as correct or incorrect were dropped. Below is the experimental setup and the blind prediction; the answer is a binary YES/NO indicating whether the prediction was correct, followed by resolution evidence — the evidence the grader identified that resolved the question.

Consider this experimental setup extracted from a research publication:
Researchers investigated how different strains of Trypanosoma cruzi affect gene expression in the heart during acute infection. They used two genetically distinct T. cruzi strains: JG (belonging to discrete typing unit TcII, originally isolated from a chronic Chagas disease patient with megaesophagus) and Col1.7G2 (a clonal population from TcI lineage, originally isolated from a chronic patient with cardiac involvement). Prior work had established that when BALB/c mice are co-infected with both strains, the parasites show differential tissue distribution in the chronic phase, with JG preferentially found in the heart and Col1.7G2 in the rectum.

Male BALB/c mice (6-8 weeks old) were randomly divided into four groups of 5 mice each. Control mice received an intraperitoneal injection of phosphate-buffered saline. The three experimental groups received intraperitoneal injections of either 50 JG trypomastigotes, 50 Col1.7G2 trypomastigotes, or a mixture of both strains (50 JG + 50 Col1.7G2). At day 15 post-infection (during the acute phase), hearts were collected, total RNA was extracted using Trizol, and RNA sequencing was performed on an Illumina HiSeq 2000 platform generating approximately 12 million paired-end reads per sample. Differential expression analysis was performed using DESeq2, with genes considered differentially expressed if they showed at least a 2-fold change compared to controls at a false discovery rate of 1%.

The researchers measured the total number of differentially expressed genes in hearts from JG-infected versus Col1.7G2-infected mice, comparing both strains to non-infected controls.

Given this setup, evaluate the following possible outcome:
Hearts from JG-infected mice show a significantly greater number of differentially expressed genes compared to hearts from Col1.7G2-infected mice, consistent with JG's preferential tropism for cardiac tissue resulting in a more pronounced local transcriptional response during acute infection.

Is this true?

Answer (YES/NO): YES